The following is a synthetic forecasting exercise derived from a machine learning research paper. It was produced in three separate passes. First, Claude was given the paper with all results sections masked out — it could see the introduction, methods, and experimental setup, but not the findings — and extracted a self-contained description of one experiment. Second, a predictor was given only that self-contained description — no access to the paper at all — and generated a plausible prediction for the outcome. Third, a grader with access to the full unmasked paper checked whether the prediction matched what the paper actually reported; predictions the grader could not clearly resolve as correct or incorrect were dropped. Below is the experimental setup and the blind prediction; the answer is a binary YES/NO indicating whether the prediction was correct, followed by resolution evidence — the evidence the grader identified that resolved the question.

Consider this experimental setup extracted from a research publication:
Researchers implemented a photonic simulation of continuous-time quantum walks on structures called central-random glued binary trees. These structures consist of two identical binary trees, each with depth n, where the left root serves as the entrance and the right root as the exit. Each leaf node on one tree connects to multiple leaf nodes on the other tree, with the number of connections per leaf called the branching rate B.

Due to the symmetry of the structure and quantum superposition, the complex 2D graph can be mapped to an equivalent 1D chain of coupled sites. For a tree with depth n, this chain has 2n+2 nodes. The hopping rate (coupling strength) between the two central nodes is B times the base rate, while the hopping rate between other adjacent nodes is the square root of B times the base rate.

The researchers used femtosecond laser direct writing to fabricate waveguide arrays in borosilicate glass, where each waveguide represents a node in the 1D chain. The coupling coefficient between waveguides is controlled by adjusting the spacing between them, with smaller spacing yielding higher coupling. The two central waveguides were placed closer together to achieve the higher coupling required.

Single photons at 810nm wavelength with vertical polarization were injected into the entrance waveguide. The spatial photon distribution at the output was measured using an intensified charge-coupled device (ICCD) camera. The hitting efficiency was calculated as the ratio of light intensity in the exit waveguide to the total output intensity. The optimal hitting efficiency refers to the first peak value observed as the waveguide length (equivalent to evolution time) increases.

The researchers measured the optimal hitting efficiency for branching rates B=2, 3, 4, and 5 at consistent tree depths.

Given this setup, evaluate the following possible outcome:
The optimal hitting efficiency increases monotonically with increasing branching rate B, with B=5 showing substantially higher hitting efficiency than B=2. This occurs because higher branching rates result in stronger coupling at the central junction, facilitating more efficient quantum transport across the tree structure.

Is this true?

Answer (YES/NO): NO